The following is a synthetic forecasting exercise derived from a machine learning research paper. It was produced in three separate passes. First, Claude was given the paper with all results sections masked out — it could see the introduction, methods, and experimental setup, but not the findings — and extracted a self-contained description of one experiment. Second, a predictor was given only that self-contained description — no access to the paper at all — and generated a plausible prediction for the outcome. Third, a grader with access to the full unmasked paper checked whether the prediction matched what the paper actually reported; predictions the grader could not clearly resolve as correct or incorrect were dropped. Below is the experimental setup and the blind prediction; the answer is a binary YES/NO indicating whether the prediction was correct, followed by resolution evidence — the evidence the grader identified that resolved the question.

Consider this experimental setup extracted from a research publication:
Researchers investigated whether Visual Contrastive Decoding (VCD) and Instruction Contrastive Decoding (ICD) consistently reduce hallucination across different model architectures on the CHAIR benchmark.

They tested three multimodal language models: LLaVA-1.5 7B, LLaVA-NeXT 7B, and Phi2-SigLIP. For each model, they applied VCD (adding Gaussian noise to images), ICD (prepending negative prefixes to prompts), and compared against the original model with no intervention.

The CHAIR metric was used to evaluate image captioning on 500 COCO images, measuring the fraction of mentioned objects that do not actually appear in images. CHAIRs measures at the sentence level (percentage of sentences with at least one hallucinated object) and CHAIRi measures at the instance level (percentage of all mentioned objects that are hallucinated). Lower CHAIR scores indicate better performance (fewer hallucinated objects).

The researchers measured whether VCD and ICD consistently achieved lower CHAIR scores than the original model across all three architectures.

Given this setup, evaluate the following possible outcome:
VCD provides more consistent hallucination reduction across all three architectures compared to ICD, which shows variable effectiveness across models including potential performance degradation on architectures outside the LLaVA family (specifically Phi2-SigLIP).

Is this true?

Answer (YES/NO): NO